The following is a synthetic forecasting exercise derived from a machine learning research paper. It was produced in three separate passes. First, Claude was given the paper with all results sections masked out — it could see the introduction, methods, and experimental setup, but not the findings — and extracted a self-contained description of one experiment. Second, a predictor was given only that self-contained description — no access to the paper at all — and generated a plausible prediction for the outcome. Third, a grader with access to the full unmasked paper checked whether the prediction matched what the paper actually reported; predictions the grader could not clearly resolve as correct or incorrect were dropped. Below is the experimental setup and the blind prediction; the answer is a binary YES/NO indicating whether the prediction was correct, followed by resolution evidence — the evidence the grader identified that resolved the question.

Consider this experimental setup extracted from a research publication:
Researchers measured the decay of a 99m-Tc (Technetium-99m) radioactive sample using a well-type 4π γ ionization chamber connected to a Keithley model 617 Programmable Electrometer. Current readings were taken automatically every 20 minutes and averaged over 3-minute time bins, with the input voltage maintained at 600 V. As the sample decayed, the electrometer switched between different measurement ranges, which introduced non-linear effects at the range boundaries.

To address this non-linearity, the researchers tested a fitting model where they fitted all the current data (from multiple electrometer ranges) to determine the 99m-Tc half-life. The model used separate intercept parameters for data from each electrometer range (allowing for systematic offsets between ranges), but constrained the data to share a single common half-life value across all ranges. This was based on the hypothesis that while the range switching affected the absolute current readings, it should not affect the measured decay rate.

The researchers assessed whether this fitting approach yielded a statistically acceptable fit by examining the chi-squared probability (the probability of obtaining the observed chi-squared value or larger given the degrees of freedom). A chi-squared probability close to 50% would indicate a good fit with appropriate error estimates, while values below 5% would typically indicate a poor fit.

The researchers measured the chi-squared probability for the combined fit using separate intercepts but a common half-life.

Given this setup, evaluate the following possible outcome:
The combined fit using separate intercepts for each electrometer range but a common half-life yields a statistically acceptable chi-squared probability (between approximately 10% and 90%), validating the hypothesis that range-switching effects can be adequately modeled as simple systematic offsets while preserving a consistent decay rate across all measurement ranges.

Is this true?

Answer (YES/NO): YES